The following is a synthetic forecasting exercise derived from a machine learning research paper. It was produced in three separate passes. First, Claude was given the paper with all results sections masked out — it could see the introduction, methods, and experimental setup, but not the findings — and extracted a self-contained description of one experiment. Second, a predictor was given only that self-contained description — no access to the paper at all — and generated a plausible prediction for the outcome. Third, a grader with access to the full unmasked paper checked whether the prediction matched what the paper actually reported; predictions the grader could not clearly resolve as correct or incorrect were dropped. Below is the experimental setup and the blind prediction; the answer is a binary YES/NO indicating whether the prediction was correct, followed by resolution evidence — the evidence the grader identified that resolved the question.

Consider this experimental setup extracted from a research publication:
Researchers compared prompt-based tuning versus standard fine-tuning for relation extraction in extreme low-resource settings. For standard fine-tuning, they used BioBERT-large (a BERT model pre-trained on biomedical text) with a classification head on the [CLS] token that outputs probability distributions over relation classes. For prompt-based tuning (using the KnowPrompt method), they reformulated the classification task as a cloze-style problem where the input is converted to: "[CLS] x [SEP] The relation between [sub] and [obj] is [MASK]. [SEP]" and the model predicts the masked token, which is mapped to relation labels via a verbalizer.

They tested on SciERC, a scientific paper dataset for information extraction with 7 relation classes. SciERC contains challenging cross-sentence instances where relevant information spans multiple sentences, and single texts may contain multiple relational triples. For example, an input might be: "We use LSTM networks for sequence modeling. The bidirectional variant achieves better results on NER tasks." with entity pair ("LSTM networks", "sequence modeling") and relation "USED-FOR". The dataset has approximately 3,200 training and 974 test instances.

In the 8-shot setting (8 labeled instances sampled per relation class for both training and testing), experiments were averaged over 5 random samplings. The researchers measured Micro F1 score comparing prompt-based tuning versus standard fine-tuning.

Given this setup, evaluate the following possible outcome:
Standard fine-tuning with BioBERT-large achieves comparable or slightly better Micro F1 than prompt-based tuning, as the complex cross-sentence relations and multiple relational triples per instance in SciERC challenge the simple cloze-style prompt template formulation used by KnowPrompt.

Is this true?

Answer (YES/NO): NO